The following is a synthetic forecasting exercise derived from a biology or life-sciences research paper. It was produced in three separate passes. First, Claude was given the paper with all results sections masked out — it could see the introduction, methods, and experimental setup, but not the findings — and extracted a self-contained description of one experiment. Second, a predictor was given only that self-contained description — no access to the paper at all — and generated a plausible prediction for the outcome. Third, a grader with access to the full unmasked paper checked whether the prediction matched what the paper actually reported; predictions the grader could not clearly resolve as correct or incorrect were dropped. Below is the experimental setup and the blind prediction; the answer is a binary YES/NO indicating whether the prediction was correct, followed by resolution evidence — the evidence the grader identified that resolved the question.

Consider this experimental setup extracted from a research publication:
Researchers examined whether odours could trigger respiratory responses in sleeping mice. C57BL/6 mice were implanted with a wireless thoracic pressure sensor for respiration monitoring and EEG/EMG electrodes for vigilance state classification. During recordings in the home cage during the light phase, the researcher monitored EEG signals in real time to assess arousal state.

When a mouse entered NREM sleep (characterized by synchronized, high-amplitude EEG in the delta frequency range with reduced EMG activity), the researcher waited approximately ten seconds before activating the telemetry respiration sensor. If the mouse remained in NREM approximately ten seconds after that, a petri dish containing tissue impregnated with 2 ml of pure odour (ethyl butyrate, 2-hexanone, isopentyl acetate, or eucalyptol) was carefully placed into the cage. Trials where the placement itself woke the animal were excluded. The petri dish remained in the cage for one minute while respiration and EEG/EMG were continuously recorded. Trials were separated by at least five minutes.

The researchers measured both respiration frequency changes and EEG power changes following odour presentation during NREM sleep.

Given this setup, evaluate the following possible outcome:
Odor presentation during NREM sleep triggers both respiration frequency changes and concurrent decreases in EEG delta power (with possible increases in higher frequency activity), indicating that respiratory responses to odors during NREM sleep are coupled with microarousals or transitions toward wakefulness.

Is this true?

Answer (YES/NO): NO